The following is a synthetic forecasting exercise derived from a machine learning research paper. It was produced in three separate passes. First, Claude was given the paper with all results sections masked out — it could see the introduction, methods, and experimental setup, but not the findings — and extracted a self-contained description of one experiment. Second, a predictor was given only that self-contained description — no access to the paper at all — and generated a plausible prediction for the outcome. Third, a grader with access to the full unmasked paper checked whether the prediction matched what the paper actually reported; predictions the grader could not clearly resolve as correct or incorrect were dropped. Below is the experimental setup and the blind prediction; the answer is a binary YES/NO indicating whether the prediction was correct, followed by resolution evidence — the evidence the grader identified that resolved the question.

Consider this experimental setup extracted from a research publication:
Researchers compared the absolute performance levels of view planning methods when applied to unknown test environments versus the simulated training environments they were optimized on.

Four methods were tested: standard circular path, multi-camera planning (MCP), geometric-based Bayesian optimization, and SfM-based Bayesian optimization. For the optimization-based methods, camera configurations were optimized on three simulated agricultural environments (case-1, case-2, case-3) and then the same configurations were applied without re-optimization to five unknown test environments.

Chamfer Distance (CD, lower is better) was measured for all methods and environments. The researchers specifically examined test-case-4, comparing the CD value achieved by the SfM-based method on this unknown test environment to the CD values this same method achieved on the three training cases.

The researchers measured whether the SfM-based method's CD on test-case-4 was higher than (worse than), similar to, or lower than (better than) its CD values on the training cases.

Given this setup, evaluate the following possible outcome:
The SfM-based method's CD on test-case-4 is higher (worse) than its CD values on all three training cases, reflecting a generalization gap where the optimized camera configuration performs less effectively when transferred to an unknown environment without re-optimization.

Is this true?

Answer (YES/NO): NO